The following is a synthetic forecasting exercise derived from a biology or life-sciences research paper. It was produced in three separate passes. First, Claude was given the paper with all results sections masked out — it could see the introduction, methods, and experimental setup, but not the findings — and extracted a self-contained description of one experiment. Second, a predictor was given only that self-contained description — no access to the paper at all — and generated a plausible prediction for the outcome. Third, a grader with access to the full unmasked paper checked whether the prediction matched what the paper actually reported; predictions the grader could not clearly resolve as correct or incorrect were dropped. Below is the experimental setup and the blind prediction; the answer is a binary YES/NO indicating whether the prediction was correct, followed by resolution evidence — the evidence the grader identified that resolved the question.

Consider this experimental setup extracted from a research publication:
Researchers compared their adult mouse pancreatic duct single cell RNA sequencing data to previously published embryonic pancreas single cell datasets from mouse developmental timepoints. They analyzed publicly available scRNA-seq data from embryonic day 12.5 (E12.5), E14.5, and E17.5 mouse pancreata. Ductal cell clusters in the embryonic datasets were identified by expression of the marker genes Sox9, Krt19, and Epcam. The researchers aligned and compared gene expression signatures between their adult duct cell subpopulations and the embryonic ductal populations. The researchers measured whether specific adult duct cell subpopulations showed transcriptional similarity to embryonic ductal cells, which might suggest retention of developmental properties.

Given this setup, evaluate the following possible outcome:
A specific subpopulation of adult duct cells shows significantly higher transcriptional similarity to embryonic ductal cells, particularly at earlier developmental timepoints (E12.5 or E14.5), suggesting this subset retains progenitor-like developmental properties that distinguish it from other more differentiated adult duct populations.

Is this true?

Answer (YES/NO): NO